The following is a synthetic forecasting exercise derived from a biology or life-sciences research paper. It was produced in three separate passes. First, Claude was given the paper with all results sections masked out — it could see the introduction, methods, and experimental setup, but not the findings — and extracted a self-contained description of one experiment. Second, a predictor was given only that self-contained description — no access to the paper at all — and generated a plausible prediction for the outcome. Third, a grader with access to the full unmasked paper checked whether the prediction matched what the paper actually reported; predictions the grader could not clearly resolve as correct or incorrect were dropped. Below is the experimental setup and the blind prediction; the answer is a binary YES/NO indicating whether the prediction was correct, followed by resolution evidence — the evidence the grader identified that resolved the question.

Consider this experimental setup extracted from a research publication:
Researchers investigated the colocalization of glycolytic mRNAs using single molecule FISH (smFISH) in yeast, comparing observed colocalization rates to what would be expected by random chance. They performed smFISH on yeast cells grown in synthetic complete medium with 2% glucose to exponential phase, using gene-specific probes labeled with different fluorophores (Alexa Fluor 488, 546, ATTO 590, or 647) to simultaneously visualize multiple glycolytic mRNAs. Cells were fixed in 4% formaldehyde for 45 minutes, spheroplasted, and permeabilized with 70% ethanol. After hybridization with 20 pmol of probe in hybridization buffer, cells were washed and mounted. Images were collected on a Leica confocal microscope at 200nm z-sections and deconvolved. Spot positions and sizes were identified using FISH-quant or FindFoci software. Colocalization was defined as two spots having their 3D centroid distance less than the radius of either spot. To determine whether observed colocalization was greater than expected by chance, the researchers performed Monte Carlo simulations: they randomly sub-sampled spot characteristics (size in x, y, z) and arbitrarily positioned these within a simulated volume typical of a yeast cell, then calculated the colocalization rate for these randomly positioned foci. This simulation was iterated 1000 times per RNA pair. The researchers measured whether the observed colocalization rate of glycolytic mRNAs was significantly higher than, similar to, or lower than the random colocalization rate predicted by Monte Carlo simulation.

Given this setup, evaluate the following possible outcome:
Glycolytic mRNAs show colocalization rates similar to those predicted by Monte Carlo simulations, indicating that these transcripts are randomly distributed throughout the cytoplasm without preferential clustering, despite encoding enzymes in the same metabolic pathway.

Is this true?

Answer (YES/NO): NO